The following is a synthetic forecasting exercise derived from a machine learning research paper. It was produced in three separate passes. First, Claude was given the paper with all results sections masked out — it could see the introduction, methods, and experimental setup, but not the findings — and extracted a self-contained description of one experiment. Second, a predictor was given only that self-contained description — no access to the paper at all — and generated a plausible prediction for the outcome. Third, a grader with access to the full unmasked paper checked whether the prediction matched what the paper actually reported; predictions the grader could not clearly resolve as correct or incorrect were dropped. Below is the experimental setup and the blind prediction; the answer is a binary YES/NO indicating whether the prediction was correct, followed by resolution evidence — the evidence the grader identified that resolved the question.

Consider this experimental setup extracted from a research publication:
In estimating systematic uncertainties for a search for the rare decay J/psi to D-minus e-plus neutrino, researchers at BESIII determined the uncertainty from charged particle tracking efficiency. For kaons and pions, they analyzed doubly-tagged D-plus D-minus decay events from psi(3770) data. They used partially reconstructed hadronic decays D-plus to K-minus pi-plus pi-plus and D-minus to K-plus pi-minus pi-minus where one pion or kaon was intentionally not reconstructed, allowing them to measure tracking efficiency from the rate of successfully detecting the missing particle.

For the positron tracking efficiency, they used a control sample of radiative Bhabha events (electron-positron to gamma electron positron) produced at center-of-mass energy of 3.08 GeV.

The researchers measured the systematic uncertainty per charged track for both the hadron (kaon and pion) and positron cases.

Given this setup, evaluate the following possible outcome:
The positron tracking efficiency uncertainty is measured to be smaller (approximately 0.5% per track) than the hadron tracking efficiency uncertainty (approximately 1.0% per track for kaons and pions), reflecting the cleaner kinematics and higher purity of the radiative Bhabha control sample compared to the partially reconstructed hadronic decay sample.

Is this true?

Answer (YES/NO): NO